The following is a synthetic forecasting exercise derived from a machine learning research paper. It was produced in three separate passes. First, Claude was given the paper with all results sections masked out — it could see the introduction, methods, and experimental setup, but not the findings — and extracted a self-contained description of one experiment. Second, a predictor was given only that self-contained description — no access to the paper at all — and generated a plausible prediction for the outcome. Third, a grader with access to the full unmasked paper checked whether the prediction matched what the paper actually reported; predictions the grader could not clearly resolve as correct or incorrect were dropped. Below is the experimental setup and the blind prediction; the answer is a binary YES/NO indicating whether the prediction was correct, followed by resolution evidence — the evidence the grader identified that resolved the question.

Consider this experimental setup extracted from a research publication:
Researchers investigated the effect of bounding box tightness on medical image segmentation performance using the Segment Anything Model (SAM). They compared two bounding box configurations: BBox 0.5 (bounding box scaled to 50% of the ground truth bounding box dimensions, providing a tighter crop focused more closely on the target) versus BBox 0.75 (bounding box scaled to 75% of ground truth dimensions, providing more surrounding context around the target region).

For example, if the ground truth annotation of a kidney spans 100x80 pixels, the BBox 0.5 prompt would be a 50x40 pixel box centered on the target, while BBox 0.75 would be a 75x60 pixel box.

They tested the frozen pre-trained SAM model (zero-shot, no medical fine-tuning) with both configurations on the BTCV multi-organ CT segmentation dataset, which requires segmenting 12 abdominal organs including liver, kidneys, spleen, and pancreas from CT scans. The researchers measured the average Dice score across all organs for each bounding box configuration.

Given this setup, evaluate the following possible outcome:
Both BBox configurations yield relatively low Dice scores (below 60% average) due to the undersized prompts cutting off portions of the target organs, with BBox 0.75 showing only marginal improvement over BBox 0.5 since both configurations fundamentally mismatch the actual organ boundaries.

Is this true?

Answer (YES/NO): NO